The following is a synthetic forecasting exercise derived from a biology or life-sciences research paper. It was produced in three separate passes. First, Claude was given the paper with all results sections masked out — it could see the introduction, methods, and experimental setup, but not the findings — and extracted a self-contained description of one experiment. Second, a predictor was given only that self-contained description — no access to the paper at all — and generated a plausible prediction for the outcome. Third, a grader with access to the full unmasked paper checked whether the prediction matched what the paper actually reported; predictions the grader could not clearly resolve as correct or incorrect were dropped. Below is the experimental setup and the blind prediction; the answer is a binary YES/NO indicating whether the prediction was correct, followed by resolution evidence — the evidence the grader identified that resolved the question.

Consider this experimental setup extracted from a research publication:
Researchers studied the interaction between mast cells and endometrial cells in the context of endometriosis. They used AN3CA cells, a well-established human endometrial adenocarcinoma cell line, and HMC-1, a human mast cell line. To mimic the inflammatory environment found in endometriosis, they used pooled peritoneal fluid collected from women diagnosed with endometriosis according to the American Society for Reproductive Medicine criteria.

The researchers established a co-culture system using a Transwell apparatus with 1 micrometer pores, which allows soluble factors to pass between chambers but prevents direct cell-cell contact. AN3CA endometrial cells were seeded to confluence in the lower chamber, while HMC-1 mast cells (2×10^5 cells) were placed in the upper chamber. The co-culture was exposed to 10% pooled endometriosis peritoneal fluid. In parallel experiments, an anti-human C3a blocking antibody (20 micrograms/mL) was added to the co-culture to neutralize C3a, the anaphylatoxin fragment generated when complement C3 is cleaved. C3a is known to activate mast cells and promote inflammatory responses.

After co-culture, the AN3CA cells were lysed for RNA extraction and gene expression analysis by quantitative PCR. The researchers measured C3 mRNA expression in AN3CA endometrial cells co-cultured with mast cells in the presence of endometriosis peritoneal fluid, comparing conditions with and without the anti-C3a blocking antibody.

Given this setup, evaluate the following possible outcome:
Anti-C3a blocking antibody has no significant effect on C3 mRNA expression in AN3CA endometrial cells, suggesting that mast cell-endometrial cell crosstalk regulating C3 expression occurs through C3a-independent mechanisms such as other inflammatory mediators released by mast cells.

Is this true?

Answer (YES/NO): NO